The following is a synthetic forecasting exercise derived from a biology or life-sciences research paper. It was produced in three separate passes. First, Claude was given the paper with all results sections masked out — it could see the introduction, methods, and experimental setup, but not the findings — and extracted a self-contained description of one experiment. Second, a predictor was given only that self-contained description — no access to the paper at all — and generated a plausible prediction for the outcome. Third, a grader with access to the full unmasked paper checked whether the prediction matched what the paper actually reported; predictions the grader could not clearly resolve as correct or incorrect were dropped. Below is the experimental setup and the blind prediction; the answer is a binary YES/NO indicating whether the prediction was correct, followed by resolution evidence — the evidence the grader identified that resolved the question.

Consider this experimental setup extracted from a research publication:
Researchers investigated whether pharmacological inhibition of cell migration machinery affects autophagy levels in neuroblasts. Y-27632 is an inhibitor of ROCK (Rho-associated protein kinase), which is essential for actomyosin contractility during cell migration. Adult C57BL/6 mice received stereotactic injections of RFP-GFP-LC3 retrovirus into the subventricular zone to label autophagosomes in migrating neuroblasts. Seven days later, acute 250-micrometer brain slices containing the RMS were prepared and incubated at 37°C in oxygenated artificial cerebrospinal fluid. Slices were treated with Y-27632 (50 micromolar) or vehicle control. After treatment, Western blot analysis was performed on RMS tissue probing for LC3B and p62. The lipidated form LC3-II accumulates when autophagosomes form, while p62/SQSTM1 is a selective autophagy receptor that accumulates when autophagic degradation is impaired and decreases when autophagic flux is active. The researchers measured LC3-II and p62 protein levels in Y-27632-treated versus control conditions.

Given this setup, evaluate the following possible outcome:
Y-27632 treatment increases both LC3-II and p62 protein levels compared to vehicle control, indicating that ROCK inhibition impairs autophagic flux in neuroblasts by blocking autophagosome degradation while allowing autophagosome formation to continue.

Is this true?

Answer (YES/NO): NO